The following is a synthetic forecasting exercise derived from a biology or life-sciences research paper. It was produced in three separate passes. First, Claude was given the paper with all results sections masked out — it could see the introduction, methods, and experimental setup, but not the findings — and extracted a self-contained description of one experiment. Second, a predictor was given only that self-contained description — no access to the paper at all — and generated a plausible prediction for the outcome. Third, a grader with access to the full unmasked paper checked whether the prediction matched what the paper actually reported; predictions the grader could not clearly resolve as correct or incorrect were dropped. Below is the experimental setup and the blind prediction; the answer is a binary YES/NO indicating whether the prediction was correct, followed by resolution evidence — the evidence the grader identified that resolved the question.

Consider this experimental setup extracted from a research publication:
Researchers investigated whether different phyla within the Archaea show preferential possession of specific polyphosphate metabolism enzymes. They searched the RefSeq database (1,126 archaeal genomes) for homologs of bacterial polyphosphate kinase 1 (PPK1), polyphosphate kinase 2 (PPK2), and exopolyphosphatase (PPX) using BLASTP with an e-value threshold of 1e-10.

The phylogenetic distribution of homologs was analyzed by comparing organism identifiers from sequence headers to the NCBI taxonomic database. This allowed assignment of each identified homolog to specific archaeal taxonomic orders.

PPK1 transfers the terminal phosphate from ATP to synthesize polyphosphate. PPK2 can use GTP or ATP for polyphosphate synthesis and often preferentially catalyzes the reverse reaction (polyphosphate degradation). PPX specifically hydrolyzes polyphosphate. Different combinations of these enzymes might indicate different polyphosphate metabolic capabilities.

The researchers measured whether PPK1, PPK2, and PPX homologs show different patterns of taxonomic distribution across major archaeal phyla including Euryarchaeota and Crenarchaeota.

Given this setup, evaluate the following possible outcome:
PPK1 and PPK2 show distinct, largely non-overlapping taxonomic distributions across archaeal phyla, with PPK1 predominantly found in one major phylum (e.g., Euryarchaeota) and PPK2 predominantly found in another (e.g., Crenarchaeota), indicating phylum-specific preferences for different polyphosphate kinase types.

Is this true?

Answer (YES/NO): NO